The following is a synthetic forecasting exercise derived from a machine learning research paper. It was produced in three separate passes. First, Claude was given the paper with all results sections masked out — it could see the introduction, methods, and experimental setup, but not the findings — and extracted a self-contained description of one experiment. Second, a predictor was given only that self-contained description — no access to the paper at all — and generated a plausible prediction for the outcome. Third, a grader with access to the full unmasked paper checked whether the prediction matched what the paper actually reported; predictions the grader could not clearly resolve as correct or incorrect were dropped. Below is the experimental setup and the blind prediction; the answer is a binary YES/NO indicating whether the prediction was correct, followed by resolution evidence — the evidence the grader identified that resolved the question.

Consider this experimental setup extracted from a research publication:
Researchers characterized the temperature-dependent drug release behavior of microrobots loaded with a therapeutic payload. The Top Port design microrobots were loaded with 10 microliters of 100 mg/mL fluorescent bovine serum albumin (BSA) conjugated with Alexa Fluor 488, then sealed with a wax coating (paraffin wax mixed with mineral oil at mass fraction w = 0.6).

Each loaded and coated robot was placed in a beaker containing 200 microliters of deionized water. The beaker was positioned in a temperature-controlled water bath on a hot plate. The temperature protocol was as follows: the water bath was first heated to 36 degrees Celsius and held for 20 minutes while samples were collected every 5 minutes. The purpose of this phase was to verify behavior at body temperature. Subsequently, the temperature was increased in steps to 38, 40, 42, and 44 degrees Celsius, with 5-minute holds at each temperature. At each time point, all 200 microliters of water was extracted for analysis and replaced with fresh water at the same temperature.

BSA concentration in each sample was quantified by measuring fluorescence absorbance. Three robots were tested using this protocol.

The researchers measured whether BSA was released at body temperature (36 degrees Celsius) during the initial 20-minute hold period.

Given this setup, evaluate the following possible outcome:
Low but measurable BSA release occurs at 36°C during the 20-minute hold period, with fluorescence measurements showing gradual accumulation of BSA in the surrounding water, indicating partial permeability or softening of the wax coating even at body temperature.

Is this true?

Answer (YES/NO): NO